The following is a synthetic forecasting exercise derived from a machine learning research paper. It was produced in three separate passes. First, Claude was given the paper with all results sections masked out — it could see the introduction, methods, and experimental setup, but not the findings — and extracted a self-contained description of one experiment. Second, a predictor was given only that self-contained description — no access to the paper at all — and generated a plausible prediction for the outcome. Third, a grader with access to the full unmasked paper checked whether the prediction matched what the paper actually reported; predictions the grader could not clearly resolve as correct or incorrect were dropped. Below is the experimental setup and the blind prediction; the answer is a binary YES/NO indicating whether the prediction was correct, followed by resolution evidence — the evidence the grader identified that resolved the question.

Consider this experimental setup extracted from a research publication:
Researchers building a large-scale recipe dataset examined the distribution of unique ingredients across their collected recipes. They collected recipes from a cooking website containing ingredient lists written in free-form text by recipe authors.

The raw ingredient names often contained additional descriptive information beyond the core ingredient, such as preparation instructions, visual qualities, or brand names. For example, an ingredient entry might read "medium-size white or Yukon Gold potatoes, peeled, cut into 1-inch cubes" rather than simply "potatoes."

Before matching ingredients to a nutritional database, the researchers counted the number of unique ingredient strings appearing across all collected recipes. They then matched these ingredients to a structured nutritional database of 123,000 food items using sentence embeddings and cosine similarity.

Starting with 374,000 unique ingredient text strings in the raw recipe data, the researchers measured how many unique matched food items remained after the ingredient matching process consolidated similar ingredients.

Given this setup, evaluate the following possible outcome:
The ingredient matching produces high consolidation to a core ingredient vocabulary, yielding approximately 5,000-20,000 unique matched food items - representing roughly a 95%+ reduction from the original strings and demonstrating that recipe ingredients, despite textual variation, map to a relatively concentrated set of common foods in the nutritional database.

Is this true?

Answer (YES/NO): YES